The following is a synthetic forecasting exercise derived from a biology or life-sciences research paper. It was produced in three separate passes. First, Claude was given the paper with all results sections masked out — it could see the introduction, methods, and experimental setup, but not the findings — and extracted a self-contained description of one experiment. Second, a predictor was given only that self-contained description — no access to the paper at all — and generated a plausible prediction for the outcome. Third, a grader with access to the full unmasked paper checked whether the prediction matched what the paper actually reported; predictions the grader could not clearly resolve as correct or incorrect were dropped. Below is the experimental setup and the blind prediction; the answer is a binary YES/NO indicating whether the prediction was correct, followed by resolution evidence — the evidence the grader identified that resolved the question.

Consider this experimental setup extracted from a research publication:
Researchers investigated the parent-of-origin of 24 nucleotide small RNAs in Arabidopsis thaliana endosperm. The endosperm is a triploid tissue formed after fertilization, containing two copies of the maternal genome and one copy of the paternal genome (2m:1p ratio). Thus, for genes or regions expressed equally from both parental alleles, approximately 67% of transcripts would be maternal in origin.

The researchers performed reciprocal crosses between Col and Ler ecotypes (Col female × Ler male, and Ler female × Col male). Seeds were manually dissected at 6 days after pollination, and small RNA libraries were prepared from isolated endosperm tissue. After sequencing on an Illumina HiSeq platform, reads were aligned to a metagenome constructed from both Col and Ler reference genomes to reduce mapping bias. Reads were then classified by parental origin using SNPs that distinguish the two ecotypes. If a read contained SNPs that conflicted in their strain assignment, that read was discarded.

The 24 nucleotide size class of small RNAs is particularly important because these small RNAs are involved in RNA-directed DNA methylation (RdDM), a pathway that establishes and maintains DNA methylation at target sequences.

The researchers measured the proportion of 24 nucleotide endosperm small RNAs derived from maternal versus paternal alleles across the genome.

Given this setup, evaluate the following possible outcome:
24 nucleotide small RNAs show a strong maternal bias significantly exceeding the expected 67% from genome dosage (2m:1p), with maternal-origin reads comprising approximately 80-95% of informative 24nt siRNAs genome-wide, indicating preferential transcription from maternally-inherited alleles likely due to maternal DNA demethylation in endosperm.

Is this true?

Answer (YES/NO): NO